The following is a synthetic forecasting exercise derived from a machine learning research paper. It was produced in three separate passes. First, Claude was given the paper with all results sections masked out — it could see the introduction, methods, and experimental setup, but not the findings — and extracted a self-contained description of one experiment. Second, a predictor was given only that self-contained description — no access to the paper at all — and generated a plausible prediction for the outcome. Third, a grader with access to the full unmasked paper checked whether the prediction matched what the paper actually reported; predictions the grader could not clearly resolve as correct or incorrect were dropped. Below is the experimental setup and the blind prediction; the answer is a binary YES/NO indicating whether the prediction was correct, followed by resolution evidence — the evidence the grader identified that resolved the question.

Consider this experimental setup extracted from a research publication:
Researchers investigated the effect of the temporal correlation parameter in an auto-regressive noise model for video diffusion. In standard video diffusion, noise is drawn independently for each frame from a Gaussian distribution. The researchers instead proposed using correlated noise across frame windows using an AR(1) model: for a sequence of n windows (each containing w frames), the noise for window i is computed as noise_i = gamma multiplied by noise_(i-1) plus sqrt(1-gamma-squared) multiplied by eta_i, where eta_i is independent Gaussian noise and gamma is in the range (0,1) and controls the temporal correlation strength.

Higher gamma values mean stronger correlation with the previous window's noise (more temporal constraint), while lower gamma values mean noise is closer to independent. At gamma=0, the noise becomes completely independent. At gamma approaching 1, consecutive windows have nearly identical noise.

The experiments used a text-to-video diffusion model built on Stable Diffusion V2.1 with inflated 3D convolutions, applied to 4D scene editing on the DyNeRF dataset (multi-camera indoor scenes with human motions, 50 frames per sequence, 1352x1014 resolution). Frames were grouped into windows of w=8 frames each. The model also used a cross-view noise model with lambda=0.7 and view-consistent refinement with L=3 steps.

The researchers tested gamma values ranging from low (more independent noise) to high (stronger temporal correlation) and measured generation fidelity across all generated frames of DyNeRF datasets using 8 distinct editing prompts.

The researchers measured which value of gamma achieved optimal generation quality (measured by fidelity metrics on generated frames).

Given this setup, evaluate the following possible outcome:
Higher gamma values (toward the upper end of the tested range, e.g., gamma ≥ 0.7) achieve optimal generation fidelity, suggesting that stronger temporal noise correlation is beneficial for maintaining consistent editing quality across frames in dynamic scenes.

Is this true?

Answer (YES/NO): NO